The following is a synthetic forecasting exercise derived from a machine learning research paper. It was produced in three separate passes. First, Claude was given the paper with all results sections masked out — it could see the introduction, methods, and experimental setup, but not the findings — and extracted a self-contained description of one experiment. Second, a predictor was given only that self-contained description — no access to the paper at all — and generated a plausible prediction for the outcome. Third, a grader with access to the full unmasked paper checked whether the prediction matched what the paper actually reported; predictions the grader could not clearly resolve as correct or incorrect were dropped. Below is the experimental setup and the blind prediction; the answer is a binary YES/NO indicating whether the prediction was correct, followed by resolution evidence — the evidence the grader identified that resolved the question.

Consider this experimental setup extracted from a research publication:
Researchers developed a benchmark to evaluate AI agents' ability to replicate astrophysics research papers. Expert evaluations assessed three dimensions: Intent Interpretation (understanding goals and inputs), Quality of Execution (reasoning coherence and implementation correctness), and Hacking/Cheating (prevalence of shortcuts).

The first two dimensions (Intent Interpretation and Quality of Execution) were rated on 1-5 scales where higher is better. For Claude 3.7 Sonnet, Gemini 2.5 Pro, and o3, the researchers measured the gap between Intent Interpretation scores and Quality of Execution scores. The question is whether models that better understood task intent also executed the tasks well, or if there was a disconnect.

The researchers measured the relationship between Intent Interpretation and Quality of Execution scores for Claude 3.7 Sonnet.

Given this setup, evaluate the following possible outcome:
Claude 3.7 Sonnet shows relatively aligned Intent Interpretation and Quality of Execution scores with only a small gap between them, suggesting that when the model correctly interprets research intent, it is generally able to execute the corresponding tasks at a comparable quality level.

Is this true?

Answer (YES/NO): NO